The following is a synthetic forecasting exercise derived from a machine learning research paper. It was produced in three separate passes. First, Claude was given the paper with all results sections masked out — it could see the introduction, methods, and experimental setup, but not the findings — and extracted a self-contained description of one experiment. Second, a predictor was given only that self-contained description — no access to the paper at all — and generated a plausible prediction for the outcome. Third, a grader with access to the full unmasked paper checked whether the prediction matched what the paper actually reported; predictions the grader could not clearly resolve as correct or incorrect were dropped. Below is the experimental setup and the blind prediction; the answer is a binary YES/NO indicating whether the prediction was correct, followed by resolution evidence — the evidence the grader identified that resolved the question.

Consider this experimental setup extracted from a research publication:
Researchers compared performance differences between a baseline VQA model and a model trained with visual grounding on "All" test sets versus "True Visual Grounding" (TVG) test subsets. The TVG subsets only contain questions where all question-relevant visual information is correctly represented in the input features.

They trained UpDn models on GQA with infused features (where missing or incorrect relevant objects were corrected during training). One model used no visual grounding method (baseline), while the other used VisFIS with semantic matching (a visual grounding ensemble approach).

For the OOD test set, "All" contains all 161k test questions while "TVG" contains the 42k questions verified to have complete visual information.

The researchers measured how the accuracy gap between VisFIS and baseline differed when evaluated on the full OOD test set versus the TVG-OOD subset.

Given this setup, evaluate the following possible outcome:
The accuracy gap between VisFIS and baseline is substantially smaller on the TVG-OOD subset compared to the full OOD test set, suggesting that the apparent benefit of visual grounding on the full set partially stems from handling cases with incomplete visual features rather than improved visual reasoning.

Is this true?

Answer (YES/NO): NO